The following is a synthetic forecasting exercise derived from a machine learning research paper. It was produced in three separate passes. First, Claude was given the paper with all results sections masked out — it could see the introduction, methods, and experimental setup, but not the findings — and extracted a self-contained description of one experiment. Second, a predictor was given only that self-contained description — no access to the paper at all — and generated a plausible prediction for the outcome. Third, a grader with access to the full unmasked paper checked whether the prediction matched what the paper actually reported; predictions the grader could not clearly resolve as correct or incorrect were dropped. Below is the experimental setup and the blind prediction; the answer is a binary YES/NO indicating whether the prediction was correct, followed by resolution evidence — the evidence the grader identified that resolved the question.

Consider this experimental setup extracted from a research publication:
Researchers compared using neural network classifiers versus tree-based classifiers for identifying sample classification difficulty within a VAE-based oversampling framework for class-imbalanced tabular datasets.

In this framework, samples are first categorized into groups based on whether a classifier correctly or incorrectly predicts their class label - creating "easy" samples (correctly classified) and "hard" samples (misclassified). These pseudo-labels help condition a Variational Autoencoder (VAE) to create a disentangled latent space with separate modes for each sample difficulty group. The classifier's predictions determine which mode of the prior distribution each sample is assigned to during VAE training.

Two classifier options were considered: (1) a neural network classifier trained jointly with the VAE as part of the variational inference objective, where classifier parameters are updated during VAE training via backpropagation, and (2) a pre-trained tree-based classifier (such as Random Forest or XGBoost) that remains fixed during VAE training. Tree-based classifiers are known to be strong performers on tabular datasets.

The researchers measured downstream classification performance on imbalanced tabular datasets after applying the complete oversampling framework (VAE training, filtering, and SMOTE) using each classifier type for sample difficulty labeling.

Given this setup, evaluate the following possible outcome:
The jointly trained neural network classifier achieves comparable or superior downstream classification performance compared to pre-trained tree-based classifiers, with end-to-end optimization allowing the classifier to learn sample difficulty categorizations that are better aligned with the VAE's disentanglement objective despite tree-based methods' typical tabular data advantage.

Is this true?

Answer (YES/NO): NO